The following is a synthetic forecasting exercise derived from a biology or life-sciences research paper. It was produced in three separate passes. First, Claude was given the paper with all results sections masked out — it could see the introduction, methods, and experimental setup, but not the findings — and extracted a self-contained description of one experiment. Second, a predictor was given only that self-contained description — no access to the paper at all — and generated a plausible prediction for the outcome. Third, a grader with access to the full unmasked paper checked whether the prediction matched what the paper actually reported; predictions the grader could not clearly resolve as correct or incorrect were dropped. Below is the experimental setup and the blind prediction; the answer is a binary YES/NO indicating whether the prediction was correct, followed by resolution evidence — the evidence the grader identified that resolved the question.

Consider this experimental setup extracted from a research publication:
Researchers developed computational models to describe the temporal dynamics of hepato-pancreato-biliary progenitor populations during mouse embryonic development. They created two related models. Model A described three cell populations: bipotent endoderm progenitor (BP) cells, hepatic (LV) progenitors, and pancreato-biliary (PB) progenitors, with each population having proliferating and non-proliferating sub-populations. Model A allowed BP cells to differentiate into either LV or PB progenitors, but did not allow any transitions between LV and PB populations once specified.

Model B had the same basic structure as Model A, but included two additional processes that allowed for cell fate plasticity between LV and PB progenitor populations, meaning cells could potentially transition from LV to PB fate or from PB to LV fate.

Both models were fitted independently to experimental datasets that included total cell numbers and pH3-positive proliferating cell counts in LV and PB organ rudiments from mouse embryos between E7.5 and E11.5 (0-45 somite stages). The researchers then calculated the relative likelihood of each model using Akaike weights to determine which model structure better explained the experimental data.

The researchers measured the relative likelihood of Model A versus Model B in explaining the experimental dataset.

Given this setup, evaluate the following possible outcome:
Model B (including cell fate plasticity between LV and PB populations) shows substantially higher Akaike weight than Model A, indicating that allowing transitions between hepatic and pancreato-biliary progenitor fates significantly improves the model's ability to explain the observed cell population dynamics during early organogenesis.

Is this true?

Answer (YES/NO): YES